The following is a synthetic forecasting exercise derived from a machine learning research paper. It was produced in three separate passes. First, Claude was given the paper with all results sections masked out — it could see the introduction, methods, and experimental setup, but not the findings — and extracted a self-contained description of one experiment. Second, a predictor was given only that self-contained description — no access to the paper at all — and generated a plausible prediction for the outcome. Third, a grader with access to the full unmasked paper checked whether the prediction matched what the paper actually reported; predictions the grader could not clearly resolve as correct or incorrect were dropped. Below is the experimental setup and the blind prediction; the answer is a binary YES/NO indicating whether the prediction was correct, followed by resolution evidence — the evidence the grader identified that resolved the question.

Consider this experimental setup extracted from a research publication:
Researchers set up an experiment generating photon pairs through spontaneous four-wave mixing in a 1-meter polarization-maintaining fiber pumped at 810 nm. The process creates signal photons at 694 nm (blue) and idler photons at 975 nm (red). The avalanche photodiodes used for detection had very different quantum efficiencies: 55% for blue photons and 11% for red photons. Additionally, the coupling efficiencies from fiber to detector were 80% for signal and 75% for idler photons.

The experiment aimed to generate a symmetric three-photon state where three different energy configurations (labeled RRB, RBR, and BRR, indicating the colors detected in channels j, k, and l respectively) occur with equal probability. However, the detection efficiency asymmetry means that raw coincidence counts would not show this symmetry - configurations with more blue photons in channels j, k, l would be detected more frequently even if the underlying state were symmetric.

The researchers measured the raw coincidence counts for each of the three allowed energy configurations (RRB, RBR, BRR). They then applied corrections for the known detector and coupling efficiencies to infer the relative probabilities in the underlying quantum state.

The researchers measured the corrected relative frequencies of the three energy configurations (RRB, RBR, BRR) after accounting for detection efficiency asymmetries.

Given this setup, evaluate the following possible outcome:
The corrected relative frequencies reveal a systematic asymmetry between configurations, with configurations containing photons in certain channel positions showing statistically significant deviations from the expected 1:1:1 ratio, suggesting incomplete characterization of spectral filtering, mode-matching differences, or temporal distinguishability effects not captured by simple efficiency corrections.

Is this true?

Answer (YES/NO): NO